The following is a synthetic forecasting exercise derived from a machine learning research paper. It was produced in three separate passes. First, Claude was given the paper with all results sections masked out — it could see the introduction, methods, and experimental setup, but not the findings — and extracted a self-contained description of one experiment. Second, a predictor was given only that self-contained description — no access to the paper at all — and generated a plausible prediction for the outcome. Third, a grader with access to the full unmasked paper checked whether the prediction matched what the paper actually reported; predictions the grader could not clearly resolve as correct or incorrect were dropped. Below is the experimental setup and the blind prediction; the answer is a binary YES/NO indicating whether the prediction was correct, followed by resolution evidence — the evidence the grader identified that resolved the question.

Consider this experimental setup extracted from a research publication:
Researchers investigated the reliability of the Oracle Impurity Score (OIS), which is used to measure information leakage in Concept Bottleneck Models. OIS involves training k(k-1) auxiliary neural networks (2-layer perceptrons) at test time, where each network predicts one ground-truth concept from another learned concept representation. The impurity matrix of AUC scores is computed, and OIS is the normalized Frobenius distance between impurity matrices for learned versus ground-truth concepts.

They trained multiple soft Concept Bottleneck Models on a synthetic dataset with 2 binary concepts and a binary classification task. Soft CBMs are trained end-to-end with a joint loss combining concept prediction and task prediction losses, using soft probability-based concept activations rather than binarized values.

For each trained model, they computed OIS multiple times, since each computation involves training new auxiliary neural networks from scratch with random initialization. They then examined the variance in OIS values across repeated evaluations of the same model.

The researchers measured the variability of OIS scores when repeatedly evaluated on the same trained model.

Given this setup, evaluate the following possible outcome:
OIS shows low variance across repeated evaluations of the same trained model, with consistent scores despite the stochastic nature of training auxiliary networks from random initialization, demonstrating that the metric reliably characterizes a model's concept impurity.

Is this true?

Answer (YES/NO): NO